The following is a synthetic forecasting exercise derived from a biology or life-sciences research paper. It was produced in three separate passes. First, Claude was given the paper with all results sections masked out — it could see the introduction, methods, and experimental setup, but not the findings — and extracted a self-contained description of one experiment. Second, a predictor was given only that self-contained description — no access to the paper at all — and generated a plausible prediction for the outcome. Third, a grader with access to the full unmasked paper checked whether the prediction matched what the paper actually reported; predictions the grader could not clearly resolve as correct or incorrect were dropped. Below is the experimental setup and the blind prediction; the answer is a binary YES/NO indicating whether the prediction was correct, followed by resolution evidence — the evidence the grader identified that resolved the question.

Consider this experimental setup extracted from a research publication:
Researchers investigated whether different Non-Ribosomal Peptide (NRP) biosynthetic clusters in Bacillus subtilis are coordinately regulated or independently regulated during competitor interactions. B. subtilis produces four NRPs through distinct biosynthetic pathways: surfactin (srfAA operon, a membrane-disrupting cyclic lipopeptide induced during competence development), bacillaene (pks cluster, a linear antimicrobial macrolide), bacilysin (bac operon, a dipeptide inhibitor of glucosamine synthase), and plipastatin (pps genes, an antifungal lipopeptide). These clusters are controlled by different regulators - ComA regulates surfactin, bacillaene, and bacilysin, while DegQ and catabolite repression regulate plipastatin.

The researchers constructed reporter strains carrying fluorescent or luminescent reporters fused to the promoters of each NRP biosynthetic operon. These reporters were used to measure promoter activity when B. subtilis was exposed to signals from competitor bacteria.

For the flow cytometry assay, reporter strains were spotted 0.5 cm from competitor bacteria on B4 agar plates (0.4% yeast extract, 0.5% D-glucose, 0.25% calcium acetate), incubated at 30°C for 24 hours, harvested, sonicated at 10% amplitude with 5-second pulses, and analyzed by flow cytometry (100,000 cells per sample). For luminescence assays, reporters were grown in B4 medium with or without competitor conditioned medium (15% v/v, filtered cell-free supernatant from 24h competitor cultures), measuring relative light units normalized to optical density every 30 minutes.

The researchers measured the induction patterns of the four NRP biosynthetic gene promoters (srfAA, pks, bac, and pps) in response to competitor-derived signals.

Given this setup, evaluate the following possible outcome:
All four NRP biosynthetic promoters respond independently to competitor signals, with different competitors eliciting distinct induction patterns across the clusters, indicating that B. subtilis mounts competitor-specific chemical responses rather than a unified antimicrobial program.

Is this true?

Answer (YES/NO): NO